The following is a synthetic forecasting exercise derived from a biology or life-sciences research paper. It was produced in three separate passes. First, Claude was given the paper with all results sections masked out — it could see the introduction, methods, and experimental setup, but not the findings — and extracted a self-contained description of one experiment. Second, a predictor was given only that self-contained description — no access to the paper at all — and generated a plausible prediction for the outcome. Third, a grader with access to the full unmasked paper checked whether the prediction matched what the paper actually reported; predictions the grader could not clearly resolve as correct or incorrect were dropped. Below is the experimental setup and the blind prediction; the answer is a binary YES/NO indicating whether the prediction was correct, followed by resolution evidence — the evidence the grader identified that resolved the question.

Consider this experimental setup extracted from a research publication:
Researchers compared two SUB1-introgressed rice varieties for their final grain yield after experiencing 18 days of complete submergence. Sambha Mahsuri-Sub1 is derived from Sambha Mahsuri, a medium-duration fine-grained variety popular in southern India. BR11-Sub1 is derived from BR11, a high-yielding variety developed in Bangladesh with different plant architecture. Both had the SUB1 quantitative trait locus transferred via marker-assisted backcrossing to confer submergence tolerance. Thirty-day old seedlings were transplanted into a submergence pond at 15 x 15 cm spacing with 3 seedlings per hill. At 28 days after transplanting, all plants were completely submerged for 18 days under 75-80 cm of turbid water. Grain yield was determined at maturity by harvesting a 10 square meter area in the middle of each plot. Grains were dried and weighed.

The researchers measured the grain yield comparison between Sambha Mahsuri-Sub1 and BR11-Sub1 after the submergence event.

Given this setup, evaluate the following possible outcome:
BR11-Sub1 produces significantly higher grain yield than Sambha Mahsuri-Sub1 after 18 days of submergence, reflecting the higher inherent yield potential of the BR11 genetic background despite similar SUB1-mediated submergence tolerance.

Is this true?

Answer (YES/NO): NO